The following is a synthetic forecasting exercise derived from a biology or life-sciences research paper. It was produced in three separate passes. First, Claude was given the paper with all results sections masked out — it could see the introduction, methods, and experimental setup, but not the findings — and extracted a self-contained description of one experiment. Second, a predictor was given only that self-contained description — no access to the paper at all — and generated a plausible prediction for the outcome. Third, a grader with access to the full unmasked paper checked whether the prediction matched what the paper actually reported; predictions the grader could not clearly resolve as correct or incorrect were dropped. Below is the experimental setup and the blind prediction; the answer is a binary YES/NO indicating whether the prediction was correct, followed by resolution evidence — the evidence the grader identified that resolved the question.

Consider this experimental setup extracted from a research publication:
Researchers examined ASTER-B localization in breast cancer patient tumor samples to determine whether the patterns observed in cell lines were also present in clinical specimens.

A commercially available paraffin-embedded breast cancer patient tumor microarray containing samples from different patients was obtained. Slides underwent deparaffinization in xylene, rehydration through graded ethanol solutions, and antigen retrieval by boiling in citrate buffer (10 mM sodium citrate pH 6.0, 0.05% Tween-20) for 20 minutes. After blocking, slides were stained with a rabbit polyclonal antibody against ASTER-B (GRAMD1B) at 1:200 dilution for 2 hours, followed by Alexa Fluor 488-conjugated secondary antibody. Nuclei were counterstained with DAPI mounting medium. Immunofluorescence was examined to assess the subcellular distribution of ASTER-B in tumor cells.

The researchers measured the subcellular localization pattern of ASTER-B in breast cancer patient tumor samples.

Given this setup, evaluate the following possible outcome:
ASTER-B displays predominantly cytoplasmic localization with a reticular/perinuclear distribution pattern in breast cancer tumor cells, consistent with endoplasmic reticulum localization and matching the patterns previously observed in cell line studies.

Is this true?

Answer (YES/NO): NO